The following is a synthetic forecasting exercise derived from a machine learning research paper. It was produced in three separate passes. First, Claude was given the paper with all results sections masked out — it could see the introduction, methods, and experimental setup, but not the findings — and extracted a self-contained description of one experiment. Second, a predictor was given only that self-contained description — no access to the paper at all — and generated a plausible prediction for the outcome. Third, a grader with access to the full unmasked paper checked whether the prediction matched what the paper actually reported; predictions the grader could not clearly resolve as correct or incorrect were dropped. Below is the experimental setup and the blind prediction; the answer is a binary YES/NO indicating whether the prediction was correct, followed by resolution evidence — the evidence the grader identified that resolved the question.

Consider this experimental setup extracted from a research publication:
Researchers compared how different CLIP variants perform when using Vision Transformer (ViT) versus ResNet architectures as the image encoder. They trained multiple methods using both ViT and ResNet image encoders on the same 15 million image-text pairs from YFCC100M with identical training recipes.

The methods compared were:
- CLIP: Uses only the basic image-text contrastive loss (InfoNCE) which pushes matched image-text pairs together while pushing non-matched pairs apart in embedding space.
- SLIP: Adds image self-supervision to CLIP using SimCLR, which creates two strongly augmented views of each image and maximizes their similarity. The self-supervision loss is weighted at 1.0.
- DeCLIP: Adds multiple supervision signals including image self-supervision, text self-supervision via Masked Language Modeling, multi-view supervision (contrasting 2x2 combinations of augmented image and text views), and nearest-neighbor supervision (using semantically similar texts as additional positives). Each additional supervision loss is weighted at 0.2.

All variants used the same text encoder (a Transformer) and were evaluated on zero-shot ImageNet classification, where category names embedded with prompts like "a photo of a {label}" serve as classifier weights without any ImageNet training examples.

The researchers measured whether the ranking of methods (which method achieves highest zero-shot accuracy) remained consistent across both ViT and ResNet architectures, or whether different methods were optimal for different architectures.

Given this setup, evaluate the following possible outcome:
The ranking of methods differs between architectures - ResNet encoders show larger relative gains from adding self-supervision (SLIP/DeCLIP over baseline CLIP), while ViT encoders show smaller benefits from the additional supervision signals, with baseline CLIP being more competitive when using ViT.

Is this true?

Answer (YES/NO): NO